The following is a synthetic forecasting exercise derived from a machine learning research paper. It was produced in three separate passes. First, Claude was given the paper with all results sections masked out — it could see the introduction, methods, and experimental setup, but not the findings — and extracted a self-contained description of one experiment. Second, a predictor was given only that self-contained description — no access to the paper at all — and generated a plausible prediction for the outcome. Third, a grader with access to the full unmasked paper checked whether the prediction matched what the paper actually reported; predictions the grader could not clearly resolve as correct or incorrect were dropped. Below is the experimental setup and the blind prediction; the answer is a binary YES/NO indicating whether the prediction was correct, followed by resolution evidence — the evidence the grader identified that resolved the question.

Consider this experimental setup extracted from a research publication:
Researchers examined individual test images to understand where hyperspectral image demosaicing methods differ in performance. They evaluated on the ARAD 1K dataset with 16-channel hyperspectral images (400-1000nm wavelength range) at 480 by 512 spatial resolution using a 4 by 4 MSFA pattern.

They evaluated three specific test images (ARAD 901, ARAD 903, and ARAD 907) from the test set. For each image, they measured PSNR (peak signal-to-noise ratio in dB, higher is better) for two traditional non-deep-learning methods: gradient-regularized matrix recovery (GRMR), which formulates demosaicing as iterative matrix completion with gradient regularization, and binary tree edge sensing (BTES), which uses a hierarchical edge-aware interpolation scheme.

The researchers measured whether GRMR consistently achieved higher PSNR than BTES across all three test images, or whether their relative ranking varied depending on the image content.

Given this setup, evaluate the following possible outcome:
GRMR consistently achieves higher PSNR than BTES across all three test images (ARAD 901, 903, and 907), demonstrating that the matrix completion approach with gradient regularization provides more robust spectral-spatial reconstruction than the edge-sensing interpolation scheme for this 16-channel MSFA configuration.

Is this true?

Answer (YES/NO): NO